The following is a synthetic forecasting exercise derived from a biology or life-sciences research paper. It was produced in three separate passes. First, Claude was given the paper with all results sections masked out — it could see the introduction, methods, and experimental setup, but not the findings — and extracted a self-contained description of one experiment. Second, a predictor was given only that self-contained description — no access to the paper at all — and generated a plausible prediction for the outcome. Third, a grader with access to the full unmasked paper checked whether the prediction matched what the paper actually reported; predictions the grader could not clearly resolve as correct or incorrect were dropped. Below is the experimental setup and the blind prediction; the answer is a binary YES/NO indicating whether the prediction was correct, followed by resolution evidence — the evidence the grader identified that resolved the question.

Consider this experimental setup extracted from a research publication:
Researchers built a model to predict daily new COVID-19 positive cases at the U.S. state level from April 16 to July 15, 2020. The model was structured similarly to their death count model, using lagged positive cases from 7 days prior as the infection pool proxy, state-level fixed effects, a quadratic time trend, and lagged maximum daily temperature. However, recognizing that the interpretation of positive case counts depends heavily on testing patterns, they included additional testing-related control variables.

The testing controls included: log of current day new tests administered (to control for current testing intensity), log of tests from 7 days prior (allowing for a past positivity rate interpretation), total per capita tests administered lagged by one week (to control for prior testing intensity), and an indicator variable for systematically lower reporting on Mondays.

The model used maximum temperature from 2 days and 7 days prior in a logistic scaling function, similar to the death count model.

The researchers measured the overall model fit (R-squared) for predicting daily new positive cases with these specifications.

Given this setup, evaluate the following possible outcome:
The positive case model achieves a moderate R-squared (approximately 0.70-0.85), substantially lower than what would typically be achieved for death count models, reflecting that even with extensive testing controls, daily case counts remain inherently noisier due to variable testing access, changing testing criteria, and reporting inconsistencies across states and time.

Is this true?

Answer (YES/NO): NO